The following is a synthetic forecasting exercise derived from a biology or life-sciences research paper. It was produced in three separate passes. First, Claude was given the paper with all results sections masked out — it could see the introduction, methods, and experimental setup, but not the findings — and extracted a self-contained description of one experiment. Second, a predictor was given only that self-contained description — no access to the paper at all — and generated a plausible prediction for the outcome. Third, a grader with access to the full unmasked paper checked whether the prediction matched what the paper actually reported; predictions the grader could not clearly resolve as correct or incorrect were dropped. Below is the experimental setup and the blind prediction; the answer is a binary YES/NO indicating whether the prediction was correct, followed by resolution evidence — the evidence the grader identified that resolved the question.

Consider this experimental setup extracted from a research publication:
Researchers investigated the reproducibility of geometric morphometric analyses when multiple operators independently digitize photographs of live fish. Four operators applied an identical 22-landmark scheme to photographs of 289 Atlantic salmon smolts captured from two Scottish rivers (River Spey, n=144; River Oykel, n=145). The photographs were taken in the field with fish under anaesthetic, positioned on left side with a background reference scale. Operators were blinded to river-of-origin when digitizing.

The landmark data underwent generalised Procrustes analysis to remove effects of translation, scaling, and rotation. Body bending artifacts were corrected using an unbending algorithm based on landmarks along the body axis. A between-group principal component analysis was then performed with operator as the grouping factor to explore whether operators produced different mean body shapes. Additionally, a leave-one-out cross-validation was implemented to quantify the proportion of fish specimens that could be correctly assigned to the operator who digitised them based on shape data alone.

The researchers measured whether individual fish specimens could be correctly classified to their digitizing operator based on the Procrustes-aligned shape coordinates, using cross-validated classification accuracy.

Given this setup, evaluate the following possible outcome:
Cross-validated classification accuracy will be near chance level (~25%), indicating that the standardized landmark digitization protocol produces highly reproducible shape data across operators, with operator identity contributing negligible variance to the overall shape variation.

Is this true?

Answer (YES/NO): NO